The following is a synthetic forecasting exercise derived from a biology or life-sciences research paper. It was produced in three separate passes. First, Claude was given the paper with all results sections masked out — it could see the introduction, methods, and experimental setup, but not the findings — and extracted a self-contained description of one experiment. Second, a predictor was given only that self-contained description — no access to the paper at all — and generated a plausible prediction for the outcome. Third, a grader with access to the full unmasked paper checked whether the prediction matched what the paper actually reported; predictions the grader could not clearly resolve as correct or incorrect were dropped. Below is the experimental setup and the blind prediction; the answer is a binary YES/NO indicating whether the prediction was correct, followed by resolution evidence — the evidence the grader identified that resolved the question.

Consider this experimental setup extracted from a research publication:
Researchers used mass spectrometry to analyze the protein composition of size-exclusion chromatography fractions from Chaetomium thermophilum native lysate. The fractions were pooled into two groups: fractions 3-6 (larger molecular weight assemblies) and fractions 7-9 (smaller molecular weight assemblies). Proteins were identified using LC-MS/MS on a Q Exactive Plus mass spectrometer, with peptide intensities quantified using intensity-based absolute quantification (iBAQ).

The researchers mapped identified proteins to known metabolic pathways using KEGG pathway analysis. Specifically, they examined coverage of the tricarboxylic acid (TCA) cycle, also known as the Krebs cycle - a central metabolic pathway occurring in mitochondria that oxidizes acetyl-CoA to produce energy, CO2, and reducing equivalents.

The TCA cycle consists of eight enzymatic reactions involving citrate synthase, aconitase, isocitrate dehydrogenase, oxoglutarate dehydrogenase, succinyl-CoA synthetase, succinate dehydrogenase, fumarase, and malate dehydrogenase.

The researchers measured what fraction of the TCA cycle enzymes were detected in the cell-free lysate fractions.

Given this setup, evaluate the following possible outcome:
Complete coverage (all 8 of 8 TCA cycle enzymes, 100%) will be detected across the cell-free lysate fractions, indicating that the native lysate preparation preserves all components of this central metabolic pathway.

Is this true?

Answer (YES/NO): YES